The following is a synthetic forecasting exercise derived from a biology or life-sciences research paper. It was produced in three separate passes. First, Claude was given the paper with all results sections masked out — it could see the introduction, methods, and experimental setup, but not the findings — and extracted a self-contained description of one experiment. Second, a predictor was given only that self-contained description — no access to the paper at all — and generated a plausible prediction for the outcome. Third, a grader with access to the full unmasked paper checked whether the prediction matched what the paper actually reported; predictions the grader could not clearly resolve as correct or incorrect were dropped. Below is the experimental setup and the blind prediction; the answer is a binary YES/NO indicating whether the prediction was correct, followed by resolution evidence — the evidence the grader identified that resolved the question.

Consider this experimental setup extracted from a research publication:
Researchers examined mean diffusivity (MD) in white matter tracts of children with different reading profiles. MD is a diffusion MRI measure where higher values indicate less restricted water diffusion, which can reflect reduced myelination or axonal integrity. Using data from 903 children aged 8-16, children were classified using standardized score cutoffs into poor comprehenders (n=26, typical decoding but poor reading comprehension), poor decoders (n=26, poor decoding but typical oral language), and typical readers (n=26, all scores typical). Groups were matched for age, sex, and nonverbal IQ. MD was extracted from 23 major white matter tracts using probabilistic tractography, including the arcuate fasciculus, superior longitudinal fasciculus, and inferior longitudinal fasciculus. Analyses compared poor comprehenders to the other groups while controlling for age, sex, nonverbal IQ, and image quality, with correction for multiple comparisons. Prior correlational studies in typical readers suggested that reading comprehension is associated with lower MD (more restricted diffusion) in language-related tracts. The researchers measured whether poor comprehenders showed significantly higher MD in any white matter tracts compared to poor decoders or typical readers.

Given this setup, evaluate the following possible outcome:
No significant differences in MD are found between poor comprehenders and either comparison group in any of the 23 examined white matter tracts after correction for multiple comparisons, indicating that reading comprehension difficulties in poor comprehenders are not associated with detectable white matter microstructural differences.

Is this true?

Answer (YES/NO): YES